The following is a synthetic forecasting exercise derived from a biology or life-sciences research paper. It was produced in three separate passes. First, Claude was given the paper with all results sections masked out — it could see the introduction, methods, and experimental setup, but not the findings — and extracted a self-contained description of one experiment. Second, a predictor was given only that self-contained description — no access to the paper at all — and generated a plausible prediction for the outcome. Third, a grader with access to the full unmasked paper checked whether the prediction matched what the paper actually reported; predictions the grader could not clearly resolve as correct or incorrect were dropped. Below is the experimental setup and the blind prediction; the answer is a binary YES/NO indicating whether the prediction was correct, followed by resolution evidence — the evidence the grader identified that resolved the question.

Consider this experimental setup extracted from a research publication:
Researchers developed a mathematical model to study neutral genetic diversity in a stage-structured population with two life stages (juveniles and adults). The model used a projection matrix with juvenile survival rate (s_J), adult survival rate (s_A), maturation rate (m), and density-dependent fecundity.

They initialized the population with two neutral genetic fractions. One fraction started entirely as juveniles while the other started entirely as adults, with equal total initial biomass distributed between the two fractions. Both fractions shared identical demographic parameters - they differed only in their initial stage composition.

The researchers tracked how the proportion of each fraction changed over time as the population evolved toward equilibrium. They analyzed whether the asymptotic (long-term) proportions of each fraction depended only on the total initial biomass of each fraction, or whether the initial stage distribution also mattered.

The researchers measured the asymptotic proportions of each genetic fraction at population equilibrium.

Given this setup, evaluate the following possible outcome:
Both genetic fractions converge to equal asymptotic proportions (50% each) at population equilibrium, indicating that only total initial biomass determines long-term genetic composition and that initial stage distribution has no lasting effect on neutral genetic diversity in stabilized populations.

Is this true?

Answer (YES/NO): NO